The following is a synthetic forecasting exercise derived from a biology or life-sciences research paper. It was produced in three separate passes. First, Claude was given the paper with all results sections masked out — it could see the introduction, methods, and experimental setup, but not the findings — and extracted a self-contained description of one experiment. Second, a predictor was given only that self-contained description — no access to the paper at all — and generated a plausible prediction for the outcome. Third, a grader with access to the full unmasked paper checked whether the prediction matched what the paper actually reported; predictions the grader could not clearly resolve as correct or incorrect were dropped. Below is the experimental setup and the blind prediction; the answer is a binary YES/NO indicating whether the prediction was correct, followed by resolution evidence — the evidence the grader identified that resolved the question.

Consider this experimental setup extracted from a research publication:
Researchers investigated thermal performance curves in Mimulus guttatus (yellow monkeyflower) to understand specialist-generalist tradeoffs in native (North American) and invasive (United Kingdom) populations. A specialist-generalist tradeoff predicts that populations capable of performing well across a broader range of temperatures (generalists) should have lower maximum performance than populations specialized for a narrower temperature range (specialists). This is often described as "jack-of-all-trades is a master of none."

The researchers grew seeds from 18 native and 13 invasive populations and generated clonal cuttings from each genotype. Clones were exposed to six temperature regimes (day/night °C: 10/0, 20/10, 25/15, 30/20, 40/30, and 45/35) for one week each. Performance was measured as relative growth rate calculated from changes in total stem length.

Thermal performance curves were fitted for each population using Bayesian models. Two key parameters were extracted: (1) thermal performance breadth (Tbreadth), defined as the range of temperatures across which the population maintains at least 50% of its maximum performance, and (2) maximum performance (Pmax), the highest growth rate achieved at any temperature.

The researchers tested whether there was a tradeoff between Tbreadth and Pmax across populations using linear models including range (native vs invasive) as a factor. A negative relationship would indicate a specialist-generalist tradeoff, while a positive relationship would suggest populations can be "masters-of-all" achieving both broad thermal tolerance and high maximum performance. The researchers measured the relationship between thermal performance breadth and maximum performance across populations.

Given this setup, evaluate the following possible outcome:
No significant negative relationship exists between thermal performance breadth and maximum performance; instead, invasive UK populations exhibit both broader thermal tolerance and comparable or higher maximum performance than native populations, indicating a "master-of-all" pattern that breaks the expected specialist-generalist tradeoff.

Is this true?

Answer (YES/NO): NO